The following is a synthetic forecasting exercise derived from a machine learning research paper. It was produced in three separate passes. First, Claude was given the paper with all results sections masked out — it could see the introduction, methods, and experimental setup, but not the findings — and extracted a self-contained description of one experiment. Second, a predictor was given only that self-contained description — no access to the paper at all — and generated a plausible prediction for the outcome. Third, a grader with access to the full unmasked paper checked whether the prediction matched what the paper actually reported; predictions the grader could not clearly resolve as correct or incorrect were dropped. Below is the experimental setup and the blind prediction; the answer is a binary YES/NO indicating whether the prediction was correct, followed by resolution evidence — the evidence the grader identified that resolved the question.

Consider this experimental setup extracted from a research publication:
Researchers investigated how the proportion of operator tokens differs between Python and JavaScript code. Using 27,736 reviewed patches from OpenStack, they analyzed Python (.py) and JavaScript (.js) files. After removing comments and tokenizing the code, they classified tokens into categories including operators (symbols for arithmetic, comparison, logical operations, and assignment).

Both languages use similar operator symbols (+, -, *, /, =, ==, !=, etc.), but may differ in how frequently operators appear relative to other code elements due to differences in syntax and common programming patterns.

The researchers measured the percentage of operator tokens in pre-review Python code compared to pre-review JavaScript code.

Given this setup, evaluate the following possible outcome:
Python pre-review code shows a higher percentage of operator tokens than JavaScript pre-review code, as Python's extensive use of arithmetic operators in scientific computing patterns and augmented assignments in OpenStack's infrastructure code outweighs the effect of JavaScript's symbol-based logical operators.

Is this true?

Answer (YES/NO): NO